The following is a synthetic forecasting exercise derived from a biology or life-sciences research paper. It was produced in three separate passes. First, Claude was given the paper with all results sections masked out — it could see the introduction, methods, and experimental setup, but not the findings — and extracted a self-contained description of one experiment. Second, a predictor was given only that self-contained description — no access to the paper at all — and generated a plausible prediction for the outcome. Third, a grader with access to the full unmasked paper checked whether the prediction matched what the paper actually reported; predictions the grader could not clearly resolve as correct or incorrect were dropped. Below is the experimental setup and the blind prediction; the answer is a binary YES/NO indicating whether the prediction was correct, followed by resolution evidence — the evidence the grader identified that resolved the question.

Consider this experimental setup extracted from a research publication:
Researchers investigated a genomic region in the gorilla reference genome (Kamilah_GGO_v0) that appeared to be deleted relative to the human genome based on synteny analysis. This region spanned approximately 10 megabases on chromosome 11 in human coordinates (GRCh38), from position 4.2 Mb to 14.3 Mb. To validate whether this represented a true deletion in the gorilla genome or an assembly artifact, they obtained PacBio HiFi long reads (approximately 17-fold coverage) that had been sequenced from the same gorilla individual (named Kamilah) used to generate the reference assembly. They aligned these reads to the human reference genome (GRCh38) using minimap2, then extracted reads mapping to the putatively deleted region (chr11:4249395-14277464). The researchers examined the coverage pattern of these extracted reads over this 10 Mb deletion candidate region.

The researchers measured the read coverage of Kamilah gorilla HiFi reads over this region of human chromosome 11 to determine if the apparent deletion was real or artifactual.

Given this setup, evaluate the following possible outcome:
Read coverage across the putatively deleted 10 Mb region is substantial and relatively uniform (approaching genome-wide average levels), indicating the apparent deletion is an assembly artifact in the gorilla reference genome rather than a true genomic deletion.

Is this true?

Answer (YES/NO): YES